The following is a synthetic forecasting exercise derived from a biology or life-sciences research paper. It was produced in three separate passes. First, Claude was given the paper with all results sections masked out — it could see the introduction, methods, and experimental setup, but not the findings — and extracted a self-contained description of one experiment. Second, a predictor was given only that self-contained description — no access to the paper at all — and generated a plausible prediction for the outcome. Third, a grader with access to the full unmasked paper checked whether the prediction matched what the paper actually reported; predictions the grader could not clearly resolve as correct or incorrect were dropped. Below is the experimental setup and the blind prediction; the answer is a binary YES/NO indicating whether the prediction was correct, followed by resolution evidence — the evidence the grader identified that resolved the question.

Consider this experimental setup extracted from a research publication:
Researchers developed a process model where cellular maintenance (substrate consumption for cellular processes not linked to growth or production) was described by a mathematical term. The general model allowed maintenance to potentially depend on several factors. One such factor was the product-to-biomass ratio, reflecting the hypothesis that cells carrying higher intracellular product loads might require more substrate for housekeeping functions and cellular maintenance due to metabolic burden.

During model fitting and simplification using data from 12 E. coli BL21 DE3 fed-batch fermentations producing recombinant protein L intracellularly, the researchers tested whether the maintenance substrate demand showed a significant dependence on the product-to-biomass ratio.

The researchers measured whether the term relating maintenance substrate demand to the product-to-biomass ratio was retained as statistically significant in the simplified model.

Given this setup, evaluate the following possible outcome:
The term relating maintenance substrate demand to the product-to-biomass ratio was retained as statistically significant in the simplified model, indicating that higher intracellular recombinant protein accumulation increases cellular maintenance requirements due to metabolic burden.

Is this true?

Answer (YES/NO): YES